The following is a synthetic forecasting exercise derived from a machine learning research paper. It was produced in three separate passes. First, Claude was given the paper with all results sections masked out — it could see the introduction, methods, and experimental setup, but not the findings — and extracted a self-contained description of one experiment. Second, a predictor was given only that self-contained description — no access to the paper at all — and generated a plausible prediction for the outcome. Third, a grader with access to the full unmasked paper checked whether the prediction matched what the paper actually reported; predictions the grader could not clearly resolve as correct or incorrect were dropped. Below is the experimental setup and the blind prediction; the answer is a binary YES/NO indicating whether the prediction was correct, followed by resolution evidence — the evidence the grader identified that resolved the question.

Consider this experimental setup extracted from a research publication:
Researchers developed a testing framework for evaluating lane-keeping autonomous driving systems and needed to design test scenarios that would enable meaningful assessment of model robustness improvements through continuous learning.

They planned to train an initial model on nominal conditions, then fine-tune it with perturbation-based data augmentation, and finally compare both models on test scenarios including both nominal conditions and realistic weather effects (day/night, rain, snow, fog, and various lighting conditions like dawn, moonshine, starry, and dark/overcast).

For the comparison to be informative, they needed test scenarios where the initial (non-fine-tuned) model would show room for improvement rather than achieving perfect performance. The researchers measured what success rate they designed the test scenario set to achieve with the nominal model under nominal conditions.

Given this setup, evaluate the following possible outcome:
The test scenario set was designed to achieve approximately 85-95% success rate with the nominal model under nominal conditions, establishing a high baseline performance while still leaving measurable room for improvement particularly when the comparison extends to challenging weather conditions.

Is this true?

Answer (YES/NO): NO